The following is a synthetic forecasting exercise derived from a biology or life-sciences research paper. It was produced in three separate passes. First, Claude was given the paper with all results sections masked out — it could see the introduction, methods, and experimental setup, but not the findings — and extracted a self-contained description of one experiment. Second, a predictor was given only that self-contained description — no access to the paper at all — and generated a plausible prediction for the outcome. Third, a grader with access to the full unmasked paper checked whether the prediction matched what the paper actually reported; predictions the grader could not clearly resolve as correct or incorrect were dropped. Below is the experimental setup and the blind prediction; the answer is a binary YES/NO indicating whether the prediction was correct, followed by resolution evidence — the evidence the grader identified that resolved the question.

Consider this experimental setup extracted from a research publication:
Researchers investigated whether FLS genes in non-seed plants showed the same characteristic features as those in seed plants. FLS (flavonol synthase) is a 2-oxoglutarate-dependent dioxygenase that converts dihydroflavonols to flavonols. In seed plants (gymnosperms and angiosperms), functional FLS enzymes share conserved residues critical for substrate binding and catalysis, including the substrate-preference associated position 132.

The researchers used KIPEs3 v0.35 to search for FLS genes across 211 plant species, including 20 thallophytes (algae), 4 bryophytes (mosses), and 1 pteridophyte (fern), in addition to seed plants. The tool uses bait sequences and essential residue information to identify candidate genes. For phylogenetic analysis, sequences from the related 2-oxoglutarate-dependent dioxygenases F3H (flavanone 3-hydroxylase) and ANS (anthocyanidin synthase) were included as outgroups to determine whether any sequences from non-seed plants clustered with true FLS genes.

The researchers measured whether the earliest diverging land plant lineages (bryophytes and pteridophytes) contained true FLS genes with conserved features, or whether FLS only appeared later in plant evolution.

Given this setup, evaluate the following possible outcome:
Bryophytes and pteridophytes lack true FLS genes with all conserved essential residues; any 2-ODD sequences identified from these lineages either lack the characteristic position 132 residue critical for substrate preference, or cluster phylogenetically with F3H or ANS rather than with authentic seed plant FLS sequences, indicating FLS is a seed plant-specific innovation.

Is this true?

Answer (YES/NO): YES